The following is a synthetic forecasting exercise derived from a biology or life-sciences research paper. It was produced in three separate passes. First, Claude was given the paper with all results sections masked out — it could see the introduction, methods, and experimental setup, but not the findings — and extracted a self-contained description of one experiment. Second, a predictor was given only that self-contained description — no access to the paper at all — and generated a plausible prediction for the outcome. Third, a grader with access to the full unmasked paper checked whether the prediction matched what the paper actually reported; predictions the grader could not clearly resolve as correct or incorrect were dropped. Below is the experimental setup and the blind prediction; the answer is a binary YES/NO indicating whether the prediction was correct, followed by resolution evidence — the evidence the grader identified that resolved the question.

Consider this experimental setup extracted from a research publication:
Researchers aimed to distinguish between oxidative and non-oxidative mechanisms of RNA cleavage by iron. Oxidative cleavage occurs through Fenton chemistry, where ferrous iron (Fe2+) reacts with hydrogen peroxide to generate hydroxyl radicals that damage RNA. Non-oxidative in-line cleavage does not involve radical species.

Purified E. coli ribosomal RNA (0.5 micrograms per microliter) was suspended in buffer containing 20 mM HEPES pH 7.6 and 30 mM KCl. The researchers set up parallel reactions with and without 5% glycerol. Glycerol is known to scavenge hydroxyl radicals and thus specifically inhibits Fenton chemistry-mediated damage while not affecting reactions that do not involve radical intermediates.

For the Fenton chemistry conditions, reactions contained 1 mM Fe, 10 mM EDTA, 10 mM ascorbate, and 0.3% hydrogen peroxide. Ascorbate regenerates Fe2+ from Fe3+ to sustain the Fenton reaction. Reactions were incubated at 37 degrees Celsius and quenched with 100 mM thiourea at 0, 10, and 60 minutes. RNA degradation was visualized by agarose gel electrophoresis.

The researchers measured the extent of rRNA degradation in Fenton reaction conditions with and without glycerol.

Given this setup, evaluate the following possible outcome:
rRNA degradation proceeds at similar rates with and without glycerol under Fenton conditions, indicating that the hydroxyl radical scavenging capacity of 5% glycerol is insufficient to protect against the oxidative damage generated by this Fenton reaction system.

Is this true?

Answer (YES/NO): NO